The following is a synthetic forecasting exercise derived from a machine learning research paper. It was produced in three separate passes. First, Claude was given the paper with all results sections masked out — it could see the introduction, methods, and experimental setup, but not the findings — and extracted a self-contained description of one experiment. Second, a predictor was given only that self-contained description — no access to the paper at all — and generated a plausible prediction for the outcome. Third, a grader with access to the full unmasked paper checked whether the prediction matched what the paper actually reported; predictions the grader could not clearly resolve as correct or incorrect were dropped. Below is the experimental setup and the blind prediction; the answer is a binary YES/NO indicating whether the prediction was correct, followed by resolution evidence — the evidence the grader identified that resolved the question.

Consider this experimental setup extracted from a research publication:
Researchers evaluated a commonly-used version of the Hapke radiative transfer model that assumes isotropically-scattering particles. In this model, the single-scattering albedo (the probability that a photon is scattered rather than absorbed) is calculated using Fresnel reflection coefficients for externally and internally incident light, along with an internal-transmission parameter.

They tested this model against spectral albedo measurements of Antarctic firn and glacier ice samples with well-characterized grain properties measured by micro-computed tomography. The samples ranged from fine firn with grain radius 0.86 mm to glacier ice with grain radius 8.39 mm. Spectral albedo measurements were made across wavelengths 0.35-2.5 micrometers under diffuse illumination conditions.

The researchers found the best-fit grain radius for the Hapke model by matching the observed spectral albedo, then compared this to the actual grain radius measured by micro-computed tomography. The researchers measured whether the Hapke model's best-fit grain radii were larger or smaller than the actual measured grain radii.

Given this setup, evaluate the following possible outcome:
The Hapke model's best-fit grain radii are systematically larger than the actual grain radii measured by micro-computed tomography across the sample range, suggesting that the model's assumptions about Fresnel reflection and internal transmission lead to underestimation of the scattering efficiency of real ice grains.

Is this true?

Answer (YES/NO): YES